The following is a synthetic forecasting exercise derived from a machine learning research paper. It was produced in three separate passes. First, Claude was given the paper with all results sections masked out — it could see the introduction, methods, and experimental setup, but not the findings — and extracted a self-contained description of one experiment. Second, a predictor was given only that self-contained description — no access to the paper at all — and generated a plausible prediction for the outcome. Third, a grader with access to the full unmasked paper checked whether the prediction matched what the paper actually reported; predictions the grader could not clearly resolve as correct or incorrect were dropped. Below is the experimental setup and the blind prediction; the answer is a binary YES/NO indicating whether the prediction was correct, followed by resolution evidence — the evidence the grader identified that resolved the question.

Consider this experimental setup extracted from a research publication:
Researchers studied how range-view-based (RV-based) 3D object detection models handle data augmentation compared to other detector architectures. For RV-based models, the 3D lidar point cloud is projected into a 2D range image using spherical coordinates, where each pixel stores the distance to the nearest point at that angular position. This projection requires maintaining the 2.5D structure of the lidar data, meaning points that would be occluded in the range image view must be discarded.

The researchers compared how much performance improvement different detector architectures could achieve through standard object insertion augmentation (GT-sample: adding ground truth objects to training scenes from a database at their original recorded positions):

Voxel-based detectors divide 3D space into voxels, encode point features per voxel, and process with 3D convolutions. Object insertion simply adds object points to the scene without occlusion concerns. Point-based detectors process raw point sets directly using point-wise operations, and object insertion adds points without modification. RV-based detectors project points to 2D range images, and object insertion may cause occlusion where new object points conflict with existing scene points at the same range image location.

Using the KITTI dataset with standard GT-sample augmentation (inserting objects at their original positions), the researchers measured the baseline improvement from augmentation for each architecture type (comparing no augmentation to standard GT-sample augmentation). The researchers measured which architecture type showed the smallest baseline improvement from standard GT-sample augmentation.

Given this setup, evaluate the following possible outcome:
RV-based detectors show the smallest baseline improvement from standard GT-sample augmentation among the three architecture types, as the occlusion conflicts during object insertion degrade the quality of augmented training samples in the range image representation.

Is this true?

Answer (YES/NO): NO